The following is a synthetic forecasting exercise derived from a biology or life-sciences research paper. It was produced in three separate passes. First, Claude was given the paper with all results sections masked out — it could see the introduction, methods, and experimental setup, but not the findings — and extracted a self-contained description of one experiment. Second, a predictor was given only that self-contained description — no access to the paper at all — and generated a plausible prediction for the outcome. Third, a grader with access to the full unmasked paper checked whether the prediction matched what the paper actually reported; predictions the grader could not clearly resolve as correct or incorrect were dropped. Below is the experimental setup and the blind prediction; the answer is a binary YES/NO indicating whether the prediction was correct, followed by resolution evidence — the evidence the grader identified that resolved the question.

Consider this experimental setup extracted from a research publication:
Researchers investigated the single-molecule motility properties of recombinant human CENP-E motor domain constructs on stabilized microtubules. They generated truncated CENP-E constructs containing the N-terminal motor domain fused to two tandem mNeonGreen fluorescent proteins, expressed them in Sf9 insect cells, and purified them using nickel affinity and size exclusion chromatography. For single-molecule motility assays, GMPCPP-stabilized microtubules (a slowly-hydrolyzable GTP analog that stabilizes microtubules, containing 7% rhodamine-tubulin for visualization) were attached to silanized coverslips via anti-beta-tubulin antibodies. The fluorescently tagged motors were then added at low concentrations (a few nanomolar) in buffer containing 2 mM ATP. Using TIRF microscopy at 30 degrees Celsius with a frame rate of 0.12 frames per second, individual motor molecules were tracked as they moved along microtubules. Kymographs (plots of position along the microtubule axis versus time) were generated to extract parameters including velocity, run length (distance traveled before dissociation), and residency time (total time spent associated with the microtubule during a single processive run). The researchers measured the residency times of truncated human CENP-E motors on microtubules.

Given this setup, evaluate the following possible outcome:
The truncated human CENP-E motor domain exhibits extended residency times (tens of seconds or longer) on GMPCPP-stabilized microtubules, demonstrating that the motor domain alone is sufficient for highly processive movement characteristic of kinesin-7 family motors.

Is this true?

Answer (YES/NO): NO